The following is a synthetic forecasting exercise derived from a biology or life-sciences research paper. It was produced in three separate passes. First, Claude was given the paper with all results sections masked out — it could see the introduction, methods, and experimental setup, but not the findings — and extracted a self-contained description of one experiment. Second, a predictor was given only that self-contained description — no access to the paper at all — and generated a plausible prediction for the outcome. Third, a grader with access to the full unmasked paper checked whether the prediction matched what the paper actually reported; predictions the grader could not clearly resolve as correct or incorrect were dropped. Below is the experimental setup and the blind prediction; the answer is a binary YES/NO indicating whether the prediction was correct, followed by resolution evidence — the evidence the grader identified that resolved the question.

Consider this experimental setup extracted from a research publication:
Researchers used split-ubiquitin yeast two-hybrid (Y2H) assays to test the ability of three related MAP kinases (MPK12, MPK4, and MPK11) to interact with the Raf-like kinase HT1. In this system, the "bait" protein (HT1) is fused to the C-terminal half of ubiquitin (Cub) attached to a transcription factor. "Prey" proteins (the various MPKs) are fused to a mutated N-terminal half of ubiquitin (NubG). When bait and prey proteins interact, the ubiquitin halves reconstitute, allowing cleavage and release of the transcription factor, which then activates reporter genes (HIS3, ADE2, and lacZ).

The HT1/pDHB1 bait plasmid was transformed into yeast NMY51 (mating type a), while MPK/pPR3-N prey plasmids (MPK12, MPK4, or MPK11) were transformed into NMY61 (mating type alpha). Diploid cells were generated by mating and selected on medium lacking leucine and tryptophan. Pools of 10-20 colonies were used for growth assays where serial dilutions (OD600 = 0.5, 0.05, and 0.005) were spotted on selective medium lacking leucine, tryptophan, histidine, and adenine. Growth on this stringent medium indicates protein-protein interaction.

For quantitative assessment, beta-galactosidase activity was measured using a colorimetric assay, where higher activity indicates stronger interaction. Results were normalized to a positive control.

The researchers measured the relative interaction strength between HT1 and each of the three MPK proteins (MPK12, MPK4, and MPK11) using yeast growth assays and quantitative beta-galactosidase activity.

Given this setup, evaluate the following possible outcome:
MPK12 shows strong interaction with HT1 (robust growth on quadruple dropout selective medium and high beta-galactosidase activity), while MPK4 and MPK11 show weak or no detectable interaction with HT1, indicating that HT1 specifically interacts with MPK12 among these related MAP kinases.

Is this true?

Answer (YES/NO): NO